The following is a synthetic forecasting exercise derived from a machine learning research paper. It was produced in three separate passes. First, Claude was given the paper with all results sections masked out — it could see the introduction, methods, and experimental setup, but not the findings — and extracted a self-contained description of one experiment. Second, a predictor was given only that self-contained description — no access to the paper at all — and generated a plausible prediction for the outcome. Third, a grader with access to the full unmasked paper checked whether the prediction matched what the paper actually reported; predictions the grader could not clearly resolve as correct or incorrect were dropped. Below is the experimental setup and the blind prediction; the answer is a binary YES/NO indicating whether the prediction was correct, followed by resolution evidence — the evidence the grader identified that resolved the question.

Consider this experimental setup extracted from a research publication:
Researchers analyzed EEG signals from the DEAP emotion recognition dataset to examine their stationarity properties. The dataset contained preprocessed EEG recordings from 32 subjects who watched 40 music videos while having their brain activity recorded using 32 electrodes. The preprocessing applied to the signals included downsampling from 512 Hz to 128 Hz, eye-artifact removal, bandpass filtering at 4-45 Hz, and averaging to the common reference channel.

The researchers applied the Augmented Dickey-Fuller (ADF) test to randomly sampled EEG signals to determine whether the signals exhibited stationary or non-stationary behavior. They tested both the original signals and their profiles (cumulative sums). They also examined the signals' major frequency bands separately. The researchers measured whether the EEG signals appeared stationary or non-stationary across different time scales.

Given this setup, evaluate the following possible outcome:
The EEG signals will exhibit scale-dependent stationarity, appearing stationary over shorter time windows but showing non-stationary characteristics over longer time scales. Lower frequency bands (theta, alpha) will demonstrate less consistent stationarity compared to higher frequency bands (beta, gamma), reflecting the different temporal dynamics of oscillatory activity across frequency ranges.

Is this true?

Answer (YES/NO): NO